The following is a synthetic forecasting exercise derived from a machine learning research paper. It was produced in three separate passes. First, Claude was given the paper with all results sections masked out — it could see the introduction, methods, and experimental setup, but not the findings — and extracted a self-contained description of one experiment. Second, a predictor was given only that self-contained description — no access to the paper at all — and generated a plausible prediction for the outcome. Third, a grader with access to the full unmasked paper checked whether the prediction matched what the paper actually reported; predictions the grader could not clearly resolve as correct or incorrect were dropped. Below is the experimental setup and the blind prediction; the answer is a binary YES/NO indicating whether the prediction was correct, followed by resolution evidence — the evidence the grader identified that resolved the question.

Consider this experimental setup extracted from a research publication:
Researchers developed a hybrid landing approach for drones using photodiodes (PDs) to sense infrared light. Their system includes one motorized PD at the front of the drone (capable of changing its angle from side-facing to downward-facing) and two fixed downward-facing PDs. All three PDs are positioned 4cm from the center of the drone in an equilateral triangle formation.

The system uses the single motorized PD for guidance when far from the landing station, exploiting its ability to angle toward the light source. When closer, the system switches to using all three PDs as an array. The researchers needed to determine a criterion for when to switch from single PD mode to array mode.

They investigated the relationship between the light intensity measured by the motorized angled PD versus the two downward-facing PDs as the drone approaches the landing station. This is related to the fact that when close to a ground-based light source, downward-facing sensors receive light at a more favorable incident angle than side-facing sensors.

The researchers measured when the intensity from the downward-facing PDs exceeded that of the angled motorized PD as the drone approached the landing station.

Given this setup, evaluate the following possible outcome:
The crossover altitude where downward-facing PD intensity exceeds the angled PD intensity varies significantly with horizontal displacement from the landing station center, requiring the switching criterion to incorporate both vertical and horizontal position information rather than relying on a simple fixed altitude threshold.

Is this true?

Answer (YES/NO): NO